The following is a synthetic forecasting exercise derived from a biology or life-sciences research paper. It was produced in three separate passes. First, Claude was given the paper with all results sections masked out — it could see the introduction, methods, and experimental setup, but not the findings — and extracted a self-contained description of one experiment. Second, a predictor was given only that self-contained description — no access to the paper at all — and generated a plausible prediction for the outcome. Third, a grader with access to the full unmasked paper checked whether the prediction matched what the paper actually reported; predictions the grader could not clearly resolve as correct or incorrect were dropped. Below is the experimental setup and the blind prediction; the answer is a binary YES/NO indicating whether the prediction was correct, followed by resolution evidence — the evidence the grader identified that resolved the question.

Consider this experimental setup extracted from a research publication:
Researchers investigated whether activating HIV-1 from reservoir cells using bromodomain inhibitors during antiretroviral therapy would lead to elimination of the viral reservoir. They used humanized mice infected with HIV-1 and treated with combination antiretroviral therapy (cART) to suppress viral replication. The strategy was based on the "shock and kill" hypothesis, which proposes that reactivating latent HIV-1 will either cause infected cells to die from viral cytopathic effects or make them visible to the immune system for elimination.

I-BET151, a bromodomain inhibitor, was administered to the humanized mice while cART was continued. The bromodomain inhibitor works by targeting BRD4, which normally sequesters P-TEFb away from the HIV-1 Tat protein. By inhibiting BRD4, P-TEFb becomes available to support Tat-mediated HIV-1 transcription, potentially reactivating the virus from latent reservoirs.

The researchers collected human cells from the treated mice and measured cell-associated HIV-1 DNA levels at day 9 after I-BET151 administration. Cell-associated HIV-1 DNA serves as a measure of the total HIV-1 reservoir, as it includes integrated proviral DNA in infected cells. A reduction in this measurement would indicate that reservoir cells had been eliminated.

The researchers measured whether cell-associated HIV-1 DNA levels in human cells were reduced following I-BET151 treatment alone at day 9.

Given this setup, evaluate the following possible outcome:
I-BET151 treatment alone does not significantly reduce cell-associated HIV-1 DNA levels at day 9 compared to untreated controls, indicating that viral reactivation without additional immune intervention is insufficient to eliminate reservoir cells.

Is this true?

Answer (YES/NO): YES